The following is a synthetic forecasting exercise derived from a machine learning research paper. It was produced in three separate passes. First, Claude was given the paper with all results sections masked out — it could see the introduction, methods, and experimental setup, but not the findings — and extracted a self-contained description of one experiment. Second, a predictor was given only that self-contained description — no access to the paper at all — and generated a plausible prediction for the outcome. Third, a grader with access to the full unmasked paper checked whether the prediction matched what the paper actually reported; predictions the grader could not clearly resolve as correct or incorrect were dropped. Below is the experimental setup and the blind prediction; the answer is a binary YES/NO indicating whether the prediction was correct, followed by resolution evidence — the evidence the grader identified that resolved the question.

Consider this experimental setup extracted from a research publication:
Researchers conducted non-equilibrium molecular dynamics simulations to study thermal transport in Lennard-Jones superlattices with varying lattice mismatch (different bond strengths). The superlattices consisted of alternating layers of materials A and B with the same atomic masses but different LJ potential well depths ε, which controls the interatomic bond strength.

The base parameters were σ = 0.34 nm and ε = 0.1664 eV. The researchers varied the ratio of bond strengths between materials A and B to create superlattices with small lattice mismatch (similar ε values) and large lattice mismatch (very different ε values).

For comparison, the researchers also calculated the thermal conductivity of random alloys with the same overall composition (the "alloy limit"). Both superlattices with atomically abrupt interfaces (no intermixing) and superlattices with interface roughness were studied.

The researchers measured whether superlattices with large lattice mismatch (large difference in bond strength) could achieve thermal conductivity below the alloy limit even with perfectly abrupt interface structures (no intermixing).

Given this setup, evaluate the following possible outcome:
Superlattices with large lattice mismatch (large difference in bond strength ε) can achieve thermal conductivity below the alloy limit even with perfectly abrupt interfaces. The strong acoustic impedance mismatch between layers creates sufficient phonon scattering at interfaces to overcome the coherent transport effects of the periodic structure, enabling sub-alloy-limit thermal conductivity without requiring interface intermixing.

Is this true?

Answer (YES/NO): YES